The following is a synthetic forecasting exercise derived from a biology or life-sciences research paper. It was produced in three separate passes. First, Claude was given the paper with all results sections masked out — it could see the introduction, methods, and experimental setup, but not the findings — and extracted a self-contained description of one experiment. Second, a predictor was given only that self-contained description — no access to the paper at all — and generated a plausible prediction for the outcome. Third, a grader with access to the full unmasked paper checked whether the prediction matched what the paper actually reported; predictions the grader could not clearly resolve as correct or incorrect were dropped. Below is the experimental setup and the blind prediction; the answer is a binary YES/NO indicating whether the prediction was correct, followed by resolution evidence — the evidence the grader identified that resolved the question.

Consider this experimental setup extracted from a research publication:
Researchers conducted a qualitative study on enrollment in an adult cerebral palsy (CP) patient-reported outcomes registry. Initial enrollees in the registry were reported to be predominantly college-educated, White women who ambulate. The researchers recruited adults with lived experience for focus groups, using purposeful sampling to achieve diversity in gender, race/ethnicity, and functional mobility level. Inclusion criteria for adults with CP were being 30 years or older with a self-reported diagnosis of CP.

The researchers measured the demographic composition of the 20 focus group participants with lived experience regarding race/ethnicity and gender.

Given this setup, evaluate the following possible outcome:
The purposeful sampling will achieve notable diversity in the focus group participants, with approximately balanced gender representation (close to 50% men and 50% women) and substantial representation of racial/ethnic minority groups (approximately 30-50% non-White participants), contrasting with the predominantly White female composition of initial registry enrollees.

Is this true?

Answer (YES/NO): NO